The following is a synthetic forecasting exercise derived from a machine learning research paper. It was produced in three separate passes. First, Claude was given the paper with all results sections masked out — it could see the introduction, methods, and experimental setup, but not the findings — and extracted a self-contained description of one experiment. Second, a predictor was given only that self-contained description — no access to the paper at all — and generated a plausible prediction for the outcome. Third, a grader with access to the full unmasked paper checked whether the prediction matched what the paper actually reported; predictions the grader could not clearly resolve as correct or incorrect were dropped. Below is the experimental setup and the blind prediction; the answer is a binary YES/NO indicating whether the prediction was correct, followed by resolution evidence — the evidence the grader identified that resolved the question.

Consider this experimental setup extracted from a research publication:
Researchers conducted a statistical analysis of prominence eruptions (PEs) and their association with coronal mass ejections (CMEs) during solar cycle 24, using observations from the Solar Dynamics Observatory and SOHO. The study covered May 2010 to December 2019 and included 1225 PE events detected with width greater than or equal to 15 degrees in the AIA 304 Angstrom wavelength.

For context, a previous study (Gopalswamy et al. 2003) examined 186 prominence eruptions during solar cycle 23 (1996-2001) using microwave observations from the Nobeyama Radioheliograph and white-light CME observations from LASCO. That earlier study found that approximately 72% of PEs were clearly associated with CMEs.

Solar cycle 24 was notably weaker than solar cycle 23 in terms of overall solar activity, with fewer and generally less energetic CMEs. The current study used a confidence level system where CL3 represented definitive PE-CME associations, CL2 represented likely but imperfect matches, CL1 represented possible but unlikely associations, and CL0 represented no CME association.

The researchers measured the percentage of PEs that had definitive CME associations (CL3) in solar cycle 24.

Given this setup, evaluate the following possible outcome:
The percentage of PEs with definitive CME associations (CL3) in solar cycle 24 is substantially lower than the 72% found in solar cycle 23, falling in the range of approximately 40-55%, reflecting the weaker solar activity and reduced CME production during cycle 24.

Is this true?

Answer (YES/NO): YES